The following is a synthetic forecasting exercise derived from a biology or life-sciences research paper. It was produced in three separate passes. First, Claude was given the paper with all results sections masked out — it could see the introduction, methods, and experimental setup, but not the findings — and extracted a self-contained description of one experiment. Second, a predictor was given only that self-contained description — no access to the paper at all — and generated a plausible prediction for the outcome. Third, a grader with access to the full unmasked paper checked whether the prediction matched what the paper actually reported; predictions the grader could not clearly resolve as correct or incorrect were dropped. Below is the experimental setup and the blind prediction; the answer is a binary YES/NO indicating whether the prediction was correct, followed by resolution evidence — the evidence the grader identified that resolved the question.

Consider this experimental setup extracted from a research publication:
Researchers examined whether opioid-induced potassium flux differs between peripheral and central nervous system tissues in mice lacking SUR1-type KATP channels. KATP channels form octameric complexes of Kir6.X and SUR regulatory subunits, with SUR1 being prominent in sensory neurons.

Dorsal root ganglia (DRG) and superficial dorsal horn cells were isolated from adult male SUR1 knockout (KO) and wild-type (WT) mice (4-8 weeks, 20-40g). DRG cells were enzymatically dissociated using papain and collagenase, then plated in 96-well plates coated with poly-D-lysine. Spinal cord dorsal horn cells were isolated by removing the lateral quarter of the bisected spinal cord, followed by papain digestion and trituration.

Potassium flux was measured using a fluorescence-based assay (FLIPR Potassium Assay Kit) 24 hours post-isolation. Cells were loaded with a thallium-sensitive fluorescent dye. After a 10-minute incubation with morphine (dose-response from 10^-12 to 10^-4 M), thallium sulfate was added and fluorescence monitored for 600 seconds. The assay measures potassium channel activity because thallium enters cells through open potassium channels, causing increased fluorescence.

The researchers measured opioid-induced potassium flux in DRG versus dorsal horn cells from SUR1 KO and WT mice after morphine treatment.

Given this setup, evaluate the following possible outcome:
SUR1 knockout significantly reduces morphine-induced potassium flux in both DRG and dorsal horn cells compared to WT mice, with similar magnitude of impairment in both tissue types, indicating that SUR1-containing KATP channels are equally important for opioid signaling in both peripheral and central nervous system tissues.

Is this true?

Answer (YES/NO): NO